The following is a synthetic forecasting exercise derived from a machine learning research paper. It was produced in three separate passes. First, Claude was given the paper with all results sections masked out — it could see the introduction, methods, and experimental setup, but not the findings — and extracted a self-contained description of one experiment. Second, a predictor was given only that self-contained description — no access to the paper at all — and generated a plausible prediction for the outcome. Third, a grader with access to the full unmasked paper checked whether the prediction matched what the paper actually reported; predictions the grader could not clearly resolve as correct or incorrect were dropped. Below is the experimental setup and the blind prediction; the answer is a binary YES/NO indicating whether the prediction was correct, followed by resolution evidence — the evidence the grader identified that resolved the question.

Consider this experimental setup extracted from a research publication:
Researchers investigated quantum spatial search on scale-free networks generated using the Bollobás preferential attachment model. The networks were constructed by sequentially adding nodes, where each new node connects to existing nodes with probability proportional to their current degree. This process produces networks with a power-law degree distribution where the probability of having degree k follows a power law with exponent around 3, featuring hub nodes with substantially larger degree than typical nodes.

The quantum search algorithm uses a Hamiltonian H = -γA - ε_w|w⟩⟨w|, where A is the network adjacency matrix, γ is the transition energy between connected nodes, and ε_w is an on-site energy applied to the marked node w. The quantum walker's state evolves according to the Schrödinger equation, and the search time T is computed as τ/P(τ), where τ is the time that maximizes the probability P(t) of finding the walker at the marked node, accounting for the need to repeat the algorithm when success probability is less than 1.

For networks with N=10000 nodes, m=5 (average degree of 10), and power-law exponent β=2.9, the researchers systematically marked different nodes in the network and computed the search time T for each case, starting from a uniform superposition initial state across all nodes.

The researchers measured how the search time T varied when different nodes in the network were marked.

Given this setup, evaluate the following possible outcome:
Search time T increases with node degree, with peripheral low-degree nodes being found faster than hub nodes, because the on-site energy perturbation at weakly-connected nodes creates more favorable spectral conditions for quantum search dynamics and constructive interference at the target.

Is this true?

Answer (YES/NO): NO